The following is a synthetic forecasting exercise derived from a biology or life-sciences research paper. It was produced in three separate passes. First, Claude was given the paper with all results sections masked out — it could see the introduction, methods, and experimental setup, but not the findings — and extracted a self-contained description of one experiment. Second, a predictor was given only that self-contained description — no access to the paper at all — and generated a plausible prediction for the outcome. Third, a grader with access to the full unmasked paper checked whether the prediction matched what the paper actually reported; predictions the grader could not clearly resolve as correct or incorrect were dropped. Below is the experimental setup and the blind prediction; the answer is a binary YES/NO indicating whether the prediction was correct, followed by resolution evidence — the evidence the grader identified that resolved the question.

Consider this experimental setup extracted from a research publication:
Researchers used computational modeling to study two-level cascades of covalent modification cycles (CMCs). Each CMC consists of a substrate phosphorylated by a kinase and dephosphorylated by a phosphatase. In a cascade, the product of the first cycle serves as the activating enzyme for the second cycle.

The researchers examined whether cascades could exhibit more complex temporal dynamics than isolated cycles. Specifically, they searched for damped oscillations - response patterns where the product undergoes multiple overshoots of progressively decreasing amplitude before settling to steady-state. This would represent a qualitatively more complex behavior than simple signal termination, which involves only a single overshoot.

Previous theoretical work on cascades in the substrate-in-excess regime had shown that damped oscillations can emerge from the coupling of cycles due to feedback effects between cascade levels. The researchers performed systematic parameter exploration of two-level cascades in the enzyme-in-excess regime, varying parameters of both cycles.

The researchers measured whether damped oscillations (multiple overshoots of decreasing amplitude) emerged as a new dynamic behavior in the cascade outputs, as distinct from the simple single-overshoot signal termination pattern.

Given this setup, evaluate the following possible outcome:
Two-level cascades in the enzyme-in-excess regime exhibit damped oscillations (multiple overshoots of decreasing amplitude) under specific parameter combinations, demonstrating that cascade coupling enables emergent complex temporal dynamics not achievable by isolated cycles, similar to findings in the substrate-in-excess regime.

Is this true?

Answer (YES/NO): NO